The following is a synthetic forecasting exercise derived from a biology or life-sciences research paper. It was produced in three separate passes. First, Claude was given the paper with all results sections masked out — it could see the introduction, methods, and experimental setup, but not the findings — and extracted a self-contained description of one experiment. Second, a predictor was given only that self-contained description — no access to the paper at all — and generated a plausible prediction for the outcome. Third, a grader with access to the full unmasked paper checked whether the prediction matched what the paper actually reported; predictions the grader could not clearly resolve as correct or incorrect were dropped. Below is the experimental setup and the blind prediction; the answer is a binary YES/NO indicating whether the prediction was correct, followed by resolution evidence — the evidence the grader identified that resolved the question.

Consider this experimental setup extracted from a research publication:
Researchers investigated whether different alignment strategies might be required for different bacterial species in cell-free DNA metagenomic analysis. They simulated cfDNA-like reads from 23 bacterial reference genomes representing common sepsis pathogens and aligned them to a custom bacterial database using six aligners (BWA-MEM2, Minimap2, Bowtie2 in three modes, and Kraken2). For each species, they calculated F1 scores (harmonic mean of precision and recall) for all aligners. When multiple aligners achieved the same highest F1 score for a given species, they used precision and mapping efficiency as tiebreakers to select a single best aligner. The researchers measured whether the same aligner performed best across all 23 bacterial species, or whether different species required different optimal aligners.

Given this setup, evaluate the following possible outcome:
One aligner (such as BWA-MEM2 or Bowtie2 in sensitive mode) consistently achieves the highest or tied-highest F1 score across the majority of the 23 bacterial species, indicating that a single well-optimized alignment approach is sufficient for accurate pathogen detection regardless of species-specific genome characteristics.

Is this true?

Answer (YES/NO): YES